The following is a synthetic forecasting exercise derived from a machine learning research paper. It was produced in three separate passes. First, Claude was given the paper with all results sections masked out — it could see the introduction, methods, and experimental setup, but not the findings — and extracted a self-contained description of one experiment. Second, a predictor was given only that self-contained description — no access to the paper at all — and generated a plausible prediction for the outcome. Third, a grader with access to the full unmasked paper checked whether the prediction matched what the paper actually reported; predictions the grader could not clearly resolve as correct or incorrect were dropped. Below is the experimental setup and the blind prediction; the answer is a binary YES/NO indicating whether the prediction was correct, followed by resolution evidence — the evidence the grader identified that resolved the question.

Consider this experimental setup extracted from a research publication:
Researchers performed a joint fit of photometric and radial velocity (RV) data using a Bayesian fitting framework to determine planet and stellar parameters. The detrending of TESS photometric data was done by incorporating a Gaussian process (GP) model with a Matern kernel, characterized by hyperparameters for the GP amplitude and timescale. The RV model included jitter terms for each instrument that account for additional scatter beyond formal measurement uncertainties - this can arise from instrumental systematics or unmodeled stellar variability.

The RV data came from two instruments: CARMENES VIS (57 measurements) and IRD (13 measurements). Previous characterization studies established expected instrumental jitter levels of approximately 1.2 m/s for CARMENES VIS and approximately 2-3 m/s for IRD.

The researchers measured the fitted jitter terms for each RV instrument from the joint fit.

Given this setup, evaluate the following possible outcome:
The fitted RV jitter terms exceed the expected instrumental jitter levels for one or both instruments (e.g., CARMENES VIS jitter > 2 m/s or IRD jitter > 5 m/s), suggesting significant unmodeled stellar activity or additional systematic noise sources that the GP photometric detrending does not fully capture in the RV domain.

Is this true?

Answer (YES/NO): NO